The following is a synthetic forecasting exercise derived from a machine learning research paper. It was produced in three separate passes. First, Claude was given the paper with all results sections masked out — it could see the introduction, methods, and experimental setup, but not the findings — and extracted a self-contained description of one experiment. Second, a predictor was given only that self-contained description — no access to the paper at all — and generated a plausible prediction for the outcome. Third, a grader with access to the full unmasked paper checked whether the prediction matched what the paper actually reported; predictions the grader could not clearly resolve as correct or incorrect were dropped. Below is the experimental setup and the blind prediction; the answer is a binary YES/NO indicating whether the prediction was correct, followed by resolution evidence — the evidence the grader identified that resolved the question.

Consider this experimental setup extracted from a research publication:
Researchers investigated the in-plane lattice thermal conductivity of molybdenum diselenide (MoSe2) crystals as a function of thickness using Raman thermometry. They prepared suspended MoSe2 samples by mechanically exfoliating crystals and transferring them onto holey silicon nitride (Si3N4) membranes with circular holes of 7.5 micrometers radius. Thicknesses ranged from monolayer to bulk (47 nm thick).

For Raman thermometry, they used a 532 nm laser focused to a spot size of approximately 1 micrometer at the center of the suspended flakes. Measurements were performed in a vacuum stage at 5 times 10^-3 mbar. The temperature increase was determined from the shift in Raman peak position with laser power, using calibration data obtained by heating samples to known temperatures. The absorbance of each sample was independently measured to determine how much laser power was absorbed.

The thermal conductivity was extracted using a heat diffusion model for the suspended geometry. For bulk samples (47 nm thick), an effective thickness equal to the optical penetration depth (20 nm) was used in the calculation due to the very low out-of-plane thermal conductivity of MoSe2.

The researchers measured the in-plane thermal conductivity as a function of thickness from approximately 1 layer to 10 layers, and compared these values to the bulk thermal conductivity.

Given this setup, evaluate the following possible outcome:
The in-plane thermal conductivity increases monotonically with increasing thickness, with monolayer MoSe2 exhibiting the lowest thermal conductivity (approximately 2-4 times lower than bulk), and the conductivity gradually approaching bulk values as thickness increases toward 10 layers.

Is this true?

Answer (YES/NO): NO